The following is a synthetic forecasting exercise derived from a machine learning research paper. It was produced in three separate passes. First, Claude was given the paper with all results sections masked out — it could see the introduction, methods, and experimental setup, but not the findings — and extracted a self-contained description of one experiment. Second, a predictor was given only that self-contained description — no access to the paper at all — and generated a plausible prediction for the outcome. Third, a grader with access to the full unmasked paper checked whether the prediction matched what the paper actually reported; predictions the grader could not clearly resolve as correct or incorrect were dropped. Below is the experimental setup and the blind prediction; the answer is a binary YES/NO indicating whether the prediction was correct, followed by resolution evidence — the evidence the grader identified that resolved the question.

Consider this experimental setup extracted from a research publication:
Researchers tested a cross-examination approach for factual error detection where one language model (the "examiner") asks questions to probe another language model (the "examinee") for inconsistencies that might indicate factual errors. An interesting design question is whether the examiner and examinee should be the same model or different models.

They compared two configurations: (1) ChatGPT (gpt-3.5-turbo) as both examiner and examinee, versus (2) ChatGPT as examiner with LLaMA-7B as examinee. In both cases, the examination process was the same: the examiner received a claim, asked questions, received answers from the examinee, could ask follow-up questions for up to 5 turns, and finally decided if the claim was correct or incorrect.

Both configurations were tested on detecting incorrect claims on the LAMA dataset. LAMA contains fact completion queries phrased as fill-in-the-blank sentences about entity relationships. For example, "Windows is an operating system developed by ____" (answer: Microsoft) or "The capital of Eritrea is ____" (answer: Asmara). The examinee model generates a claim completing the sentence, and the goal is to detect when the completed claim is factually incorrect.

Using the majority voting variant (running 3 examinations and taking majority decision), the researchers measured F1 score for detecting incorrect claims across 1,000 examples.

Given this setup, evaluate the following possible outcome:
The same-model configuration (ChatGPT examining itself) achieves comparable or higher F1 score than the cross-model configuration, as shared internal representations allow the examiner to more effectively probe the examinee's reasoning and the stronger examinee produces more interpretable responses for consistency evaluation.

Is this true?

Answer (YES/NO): YES